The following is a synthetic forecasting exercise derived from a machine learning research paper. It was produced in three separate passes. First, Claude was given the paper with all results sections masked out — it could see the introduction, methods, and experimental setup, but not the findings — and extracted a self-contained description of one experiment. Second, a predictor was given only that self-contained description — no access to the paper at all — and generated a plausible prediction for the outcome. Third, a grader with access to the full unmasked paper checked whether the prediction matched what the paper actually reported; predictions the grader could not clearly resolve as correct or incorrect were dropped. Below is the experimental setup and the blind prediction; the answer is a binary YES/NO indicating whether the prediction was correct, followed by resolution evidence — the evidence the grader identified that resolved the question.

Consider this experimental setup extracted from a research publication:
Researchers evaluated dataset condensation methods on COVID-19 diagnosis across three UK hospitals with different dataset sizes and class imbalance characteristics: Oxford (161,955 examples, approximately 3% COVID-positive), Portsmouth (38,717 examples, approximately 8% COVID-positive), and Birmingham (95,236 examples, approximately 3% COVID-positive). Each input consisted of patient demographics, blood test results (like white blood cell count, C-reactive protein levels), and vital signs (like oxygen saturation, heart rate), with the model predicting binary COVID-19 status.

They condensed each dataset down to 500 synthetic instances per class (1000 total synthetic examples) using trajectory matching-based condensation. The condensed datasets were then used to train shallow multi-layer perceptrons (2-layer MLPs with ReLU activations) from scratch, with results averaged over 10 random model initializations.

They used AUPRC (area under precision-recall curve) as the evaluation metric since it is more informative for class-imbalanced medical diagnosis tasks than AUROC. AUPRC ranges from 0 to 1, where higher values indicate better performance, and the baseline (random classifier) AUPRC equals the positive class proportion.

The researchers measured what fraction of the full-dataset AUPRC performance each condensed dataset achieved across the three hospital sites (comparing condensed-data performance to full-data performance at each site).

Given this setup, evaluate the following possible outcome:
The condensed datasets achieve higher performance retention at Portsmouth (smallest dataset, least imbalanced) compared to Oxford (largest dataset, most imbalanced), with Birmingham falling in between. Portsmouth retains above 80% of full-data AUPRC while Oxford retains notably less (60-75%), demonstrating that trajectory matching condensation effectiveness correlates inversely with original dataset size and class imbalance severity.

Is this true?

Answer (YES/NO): NO